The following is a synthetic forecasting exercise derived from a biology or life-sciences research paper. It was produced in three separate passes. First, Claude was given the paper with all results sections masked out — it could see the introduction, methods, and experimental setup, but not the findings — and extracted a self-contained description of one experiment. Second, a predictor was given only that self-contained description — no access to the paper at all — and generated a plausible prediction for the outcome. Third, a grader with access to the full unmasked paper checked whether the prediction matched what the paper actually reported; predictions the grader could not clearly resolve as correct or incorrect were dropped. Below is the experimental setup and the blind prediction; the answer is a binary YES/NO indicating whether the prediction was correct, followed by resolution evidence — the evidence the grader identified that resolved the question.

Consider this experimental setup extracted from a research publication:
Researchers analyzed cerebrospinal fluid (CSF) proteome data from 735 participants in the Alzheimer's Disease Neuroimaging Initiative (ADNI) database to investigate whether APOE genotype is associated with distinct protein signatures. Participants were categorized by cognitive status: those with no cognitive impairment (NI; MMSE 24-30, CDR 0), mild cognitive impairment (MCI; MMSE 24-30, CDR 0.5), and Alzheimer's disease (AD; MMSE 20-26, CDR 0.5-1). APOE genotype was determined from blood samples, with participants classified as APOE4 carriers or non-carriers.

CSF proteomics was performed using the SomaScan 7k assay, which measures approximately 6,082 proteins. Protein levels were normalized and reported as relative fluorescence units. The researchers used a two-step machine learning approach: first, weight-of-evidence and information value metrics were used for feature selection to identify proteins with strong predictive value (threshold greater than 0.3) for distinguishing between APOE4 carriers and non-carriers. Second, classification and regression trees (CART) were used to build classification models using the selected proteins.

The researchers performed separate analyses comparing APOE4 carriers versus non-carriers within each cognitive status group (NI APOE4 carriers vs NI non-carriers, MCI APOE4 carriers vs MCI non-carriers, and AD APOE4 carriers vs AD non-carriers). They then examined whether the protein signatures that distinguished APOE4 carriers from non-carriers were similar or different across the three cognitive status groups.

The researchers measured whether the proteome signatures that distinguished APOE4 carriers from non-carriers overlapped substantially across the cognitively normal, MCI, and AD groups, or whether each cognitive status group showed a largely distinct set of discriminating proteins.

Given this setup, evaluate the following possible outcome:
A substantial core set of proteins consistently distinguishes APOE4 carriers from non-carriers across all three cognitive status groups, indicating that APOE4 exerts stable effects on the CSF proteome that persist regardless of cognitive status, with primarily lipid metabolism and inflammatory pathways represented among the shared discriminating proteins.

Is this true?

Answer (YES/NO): NO